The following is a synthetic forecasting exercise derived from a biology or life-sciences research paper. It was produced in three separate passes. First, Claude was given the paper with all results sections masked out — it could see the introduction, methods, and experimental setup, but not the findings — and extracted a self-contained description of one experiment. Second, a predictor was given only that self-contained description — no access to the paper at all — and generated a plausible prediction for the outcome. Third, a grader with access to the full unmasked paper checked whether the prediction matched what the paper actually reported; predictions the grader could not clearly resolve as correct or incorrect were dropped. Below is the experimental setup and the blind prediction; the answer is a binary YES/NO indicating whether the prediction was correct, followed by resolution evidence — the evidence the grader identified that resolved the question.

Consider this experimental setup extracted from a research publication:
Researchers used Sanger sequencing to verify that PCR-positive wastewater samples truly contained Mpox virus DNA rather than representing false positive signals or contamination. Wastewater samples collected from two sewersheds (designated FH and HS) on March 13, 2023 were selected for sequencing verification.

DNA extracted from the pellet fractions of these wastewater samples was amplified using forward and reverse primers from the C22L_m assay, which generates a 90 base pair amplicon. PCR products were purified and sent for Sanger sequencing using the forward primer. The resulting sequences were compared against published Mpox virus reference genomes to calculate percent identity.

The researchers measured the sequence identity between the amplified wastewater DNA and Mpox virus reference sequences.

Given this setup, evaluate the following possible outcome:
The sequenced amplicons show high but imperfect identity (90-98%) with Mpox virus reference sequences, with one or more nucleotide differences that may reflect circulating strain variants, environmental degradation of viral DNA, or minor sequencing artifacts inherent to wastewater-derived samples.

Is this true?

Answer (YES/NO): NO